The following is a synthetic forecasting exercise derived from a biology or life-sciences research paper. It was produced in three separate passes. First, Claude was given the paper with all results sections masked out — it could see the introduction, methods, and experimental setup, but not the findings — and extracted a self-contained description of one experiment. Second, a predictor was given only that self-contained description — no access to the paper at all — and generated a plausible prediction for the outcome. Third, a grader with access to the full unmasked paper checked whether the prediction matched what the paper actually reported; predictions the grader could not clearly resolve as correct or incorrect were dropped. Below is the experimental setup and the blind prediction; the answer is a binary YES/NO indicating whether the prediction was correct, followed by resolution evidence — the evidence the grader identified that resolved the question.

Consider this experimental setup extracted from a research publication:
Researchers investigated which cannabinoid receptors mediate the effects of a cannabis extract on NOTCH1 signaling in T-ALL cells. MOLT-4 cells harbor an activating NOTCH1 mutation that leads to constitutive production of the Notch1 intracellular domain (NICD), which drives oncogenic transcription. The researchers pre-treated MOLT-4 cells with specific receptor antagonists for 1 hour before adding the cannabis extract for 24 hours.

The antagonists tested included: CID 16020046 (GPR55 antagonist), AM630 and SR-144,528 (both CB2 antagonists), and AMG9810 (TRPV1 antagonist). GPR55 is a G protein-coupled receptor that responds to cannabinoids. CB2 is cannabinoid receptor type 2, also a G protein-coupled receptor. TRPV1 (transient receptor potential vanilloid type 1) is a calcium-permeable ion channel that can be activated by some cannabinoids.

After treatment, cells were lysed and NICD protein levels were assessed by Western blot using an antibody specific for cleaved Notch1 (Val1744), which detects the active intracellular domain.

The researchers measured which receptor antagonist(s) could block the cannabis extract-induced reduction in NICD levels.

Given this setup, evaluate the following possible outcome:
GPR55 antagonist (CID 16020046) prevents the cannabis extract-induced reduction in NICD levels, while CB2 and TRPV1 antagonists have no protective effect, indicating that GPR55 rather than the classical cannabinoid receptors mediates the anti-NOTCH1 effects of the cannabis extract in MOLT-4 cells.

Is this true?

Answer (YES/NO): NO